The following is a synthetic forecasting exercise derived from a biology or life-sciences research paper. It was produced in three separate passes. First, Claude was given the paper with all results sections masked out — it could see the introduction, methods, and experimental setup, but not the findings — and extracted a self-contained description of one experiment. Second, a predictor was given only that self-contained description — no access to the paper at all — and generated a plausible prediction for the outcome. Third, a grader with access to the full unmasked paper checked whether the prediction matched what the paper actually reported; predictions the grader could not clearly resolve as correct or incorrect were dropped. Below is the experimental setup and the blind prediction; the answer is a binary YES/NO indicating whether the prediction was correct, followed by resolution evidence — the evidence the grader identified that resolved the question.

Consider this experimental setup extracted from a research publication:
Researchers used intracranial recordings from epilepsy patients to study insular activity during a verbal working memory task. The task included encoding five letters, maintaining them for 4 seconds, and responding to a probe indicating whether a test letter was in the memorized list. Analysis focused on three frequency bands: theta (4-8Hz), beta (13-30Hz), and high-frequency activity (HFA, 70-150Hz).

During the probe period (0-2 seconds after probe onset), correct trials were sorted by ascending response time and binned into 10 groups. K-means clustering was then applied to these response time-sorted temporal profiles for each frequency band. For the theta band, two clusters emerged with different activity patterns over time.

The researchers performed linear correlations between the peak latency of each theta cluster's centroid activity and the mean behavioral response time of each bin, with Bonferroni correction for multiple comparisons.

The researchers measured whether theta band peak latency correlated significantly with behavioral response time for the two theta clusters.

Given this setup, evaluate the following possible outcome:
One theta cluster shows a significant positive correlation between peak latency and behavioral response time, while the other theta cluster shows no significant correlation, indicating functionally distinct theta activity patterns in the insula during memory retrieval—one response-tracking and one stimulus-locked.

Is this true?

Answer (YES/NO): NO